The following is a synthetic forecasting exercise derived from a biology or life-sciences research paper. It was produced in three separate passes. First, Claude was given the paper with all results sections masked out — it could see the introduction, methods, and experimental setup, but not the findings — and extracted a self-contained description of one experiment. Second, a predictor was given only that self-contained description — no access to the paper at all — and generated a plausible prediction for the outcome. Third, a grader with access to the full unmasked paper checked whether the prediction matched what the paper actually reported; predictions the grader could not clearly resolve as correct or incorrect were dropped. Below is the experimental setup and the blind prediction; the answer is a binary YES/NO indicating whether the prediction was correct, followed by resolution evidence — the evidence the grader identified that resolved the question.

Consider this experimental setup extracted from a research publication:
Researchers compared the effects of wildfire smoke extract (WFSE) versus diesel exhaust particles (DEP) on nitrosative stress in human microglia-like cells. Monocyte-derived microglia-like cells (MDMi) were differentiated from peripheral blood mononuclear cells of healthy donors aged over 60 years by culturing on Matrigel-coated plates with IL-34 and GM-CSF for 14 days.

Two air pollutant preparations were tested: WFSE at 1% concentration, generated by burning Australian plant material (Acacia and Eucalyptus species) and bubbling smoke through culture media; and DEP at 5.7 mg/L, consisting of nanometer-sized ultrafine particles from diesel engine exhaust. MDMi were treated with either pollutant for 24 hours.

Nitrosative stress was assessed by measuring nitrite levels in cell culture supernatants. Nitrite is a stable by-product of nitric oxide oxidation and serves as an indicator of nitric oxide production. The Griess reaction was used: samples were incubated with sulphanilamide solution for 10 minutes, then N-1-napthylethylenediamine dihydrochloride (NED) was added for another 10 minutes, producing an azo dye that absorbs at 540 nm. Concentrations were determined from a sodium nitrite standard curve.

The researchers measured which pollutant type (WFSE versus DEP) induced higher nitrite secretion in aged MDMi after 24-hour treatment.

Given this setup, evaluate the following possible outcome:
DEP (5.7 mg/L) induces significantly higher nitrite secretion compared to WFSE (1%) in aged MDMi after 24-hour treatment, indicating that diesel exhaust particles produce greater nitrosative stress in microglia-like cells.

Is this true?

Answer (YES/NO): YES